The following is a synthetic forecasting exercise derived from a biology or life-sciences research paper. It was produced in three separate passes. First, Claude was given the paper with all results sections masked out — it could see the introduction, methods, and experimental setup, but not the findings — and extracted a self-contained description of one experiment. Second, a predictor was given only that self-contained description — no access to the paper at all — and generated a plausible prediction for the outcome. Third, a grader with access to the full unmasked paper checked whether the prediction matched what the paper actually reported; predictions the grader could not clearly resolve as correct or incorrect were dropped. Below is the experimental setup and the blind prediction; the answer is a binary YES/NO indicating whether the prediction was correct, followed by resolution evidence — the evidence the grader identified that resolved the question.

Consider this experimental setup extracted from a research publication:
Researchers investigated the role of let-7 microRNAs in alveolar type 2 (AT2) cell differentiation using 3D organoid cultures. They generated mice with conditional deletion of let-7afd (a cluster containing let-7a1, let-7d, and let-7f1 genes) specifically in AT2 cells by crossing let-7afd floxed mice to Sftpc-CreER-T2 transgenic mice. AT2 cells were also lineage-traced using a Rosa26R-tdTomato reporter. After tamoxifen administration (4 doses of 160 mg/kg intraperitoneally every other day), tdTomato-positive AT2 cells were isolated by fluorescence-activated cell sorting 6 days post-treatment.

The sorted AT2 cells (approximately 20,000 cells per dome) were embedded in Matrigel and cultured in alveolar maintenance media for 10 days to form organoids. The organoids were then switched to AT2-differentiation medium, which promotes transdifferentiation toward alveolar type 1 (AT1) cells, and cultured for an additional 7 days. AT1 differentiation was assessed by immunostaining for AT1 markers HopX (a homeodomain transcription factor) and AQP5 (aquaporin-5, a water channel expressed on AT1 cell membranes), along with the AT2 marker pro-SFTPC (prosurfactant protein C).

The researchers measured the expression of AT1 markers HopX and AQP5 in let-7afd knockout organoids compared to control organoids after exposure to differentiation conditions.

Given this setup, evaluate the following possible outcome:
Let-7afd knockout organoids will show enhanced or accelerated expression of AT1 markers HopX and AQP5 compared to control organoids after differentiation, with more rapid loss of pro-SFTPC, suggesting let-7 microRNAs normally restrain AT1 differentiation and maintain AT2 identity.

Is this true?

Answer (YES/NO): NO